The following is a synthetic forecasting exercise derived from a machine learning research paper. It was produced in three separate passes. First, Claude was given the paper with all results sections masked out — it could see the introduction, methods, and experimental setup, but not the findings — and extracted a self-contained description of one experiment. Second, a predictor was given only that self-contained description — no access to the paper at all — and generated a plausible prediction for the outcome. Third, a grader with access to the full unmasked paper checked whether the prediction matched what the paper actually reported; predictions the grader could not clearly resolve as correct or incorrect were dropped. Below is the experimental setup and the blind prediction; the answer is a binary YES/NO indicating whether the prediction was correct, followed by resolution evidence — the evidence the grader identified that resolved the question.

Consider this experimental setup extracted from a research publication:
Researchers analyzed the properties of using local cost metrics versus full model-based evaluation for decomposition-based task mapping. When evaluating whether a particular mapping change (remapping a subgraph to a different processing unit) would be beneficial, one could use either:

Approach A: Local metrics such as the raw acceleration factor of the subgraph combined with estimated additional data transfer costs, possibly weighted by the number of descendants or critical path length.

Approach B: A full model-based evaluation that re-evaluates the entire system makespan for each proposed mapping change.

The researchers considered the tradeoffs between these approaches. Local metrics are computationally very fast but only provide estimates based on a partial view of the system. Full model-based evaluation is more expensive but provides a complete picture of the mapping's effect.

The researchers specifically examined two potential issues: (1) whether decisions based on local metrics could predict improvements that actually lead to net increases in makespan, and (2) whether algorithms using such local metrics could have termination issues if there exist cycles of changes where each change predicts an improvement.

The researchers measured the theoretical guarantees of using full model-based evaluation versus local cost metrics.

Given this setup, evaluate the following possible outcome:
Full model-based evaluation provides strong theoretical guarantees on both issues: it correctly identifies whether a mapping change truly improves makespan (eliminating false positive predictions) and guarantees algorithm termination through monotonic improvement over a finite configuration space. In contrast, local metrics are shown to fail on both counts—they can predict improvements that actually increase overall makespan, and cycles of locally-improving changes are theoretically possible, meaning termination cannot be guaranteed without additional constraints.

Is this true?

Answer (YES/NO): YES